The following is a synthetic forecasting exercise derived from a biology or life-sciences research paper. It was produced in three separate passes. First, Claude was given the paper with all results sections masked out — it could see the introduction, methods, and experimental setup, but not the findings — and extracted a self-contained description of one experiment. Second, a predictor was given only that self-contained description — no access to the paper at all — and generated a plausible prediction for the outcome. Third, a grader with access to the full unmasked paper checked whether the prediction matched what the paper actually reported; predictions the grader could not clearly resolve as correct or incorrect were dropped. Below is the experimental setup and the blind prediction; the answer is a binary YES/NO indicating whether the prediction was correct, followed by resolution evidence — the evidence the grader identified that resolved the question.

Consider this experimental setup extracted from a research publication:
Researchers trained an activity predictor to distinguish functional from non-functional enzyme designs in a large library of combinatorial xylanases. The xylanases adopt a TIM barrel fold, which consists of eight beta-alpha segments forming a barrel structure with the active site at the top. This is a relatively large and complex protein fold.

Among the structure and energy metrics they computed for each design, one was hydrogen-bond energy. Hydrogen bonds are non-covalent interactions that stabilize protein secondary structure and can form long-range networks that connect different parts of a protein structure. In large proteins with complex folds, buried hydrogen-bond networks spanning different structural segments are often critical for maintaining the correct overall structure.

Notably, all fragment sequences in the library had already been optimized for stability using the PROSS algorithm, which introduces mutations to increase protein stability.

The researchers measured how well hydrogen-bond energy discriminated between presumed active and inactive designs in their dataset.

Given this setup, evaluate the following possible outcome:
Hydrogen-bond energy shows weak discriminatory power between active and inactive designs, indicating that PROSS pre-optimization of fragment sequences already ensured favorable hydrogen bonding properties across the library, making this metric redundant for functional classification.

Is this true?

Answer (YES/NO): NO